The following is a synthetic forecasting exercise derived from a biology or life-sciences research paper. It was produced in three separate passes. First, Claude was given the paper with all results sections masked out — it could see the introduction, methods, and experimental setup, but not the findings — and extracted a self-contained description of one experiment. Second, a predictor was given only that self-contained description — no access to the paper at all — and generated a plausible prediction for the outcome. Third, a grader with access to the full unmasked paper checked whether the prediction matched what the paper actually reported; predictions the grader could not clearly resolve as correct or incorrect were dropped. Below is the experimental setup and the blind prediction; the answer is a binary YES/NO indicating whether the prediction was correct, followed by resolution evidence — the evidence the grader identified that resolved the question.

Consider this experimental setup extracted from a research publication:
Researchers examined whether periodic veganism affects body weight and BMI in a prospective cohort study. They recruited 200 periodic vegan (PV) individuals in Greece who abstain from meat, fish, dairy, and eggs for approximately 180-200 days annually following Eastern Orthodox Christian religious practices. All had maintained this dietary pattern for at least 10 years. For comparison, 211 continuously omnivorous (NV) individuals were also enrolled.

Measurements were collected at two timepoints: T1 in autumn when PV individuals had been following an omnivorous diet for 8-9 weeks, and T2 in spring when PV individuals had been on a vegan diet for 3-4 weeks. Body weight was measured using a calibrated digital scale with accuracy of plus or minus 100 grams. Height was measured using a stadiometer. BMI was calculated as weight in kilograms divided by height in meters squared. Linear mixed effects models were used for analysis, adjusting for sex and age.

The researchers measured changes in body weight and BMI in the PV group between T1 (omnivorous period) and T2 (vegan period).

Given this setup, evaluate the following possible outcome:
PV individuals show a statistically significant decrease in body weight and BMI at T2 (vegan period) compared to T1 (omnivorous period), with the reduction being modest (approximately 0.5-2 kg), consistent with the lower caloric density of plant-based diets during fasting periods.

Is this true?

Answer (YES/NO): NO